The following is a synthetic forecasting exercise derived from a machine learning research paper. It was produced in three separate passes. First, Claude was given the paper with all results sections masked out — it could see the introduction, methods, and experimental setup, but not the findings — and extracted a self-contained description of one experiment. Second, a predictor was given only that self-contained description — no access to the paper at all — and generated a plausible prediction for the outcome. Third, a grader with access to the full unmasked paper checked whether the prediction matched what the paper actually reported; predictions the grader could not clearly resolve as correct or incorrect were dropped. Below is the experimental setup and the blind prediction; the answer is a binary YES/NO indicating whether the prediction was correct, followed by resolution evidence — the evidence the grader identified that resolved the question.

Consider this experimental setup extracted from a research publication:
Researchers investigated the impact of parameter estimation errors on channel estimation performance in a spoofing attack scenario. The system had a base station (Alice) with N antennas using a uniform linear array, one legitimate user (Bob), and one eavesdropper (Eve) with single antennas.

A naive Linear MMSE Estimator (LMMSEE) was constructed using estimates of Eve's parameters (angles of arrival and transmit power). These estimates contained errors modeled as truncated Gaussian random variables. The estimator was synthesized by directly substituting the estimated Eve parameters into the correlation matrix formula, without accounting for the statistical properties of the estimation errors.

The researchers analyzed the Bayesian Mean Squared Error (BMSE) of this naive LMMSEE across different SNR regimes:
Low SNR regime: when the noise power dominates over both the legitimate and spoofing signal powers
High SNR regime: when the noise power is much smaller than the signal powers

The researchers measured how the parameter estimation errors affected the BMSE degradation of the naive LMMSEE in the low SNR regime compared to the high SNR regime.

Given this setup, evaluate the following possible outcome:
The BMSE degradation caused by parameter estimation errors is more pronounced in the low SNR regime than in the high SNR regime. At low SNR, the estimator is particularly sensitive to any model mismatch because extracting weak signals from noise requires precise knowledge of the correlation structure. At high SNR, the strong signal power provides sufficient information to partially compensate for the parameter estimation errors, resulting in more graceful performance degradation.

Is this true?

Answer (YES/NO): NO